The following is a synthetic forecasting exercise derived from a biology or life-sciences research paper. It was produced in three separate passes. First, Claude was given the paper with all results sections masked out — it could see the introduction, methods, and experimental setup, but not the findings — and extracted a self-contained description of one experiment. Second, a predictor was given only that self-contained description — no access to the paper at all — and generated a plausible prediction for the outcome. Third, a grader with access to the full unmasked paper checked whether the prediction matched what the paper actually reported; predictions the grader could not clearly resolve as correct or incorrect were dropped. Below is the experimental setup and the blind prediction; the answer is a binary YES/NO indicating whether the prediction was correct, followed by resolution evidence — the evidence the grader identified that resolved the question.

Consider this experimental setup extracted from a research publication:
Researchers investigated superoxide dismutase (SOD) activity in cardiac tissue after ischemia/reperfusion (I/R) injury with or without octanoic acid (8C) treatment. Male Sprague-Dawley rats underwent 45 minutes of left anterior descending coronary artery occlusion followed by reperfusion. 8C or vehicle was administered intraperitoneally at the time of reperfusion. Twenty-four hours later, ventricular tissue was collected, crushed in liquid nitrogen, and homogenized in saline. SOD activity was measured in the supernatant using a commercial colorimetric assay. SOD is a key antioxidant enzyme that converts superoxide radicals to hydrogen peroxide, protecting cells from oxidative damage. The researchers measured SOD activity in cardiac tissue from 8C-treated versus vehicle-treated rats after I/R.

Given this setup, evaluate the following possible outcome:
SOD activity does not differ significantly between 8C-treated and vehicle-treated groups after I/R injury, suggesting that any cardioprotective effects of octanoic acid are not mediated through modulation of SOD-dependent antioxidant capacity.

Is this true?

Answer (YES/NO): NO